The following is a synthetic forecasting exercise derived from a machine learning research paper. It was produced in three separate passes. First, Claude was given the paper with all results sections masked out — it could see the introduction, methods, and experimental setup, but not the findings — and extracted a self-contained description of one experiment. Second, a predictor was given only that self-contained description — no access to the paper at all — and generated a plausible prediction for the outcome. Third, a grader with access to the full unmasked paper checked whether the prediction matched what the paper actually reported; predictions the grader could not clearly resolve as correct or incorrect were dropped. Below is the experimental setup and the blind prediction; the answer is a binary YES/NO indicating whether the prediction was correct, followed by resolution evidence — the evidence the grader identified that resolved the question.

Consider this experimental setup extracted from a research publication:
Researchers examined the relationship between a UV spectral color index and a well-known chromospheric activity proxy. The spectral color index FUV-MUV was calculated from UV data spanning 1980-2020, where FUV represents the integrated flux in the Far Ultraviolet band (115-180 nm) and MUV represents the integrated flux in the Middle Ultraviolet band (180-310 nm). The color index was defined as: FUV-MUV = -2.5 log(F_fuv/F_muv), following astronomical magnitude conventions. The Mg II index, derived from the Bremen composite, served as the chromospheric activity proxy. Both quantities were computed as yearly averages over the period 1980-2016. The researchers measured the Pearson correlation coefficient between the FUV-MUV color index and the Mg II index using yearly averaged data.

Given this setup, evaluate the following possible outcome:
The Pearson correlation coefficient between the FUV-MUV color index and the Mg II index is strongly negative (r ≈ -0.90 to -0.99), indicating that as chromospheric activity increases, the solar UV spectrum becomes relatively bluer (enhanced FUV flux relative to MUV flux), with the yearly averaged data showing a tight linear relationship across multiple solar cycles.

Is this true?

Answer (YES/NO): YES